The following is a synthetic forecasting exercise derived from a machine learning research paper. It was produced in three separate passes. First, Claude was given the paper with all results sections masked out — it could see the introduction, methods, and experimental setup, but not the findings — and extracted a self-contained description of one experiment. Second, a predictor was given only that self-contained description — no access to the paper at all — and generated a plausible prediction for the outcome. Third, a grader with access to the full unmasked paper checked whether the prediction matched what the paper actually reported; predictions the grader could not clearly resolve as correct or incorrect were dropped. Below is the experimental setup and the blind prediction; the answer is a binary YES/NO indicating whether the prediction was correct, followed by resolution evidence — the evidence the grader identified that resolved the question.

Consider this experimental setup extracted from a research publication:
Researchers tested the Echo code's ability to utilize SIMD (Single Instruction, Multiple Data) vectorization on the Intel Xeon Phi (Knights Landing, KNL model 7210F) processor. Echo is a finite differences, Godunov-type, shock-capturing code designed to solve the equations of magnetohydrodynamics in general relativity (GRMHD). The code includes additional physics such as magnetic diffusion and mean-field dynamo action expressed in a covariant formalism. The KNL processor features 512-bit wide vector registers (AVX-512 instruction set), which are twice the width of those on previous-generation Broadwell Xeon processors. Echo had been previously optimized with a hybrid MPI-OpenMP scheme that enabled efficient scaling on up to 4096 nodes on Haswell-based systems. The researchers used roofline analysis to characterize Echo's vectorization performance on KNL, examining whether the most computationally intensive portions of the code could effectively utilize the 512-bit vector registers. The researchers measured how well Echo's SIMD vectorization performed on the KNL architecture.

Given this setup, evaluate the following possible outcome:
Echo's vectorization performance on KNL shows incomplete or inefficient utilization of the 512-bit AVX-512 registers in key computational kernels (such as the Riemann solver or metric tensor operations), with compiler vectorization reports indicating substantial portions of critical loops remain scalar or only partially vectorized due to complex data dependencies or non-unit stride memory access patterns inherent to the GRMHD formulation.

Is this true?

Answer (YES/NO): NO